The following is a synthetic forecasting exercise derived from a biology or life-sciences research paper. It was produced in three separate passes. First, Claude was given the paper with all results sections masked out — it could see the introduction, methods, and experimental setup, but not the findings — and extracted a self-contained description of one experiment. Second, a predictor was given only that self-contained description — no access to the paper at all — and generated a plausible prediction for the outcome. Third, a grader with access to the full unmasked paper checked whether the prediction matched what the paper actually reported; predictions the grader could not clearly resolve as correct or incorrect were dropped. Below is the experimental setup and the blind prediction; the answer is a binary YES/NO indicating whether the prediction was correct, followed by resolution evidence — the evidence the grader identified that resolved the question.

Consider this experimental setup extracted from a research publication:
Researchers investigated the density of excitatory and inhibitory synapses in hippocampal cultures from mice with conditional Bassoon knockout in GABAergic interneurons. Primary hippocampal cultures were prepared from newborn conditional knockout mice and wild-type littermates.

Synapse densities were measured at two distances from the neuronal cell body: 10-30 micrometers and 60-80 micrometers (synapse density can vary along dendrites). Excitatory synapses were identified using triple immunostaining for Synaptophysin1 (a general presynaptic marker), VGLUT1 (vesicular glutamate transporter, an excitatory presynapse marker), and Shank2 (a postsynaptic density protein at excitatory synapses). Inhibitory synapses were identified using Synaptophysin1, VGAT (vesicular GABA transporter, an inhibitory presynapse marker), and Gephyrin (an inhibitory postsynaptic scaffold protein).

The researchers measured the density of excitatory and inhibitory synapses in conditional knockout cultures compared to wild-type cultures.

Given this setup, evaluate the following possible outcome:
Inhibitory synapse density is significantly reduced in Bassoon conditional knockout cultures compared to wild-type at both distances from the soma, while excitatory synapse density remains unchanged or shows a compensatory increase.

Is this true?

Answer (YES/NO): NO